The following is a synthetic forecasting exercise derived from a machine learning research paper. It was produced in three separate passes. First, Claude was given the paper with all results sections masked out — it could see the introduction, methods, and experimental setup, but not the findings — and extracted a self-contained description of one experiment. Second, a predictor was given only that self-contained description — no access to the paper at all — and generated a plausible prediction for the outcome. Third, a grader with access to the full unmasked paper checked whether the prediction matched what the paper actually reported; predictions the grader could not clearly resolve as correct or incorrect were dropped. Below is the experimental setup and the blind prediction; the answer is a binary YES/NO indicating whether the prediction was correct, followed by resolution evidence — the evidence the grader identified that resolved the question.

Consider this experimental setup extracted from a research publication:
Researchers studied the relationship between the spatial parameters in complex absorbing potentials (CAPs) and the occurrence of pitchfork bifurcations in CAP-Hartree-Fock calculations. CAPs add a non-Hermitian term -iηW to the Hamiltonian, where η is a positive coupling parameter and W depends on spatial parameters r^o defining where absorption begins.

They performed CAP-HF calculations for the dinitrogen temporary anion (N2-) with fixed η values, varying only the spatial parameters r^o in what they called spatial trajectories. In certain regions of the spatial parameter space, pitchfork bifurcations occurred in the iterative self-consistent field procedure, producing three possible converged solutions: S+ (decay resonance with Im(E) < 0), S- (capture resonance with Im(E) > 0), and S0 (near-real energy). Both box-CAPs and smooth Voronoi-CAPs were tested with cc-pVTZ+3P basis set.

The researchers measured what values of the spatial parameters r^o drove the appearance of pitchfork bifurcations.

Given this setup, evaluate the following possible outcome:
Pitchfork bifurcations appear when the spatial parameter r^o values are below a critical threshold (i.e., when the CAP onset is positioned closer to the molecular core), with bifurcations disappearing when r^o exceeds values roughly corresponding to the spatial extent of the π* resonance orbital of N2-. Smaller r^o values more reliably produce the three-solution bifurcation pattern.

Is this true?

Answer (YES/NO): NO